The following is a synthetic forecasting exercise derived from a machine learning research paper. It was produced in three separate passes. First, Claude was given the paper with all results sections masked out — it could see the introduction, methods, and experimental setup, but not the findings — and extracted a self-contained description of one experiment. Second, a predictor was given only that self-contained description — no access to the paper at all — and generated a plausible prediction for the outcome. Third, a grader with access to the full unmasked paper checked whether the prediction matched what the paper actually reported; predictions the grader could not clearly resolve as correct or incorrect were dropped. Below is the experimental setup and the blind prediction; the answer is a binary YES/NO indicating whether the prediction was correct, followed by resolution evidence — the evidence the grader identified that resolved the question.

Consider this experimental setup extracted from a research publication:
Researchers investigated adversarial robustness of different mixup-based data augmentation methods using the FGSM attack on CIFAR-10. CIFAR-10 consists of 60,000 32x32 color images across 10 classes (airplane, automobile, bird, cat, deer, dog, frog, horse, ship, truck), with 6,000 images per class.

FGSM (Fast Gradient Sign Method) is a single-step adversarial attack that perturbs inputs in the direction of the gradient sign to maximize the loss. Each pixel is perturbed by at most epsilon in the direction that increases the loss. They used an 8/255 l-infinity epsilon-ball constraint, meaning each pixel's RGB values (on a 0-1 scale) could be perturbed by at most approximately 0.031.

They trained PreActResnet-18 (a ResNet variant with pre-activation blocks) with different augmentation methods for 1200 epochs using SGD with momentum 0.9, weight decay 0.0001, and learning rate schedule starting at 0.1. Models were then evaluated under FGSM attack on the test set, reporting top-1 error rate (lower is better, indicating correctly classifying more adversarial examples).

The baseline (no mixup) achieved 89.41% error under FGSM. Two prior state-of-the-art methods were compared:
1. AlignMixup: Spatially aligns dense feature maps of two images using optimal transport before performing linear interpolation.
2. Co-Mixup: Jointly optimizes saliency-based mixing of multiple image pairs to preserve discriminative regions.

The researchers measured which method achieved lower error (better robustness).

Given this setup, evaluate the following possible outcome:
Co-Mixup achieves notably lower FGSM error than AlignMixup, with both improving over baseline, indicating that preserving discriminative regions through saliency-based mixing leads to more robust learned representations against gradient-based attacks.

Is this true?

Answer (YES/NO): NO